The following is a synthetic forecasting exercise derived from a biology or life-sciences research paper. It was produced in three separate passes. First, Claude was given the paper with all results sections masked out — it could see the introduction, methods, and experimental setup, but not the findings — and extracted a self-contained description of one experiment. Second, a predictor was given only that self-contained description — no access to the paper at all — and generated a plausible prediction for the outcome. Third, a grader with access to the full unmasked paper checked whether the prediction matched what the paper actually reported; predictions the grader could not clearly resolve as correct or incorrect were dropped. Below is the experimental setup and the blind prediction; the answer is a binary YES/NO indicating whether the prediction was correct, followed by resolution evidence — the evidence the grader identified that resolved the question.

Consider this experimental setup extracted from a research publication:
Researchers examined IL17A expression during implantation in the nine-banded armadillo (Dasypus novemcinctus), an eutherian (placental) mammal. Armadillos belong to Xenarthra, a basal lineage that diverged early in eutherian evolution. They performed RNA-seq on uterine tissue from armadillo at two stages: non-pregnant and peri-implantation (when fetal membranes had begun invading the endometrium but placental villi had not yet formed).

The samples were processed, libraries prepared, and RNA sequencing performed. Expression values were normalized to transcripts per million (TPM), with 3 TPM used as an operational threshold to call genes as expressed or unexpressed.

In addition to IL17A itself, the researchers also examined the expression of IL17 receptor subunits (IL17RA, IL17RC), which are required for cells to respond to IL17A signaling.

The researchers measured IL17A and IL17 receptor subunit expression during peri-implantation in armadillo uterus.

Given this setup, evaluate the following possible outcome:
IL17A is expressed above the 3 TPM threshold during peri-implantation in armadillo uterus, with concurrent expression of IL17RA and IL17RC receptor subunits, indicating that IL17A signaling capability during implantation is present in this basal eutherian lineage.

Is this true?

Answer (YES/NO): NO